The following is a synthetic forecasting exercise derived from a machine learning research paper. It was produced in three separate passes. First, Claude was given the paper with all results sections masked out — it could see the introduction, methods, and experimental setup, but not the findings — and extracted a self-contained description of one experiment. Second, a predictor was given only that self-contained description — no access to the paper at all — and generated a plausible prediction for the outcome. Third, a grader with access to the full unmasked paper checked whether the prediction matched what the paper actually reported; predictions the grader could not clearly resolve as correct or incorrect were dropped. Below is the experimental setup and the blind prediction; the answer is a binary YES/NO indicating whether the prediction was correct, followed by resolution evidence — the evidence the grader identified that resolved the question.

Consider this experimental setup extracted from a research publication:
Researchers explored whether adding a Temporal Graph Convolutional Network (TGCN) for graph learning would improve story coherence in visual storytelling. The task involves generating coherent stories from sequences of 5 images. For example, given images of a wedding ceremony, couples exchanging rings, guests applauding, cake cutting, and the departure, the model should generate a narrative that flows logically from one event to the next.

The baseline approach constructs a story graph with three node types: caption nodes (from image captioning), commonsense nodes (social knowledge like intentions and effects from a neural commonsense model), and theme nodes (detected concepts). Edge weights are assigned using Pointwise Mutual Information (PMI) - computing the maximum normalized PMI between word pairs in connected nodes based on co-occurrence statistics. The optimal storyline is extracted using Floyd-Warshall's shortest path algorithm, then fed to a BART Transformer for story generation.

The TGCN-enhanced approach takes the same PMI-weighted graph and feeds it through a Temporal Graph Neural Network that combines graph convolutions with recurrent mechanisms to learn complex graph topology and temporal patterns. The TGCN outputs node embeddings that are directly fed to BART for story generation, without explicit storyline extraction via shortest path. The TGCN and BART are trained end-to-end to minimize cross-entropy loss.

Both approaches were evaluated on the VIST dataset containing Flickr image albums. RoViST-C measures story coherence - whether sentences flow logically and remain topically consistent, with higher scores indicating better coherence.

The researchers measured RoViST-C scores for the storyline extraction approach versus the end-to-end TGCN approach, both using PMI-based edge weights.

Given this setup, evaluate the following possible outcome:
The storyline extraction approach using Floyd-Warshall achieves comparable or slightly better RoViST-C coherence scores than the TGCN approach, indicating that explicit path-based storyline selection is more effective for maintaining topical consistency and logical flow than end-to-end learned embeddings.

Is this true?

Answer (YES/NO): NO